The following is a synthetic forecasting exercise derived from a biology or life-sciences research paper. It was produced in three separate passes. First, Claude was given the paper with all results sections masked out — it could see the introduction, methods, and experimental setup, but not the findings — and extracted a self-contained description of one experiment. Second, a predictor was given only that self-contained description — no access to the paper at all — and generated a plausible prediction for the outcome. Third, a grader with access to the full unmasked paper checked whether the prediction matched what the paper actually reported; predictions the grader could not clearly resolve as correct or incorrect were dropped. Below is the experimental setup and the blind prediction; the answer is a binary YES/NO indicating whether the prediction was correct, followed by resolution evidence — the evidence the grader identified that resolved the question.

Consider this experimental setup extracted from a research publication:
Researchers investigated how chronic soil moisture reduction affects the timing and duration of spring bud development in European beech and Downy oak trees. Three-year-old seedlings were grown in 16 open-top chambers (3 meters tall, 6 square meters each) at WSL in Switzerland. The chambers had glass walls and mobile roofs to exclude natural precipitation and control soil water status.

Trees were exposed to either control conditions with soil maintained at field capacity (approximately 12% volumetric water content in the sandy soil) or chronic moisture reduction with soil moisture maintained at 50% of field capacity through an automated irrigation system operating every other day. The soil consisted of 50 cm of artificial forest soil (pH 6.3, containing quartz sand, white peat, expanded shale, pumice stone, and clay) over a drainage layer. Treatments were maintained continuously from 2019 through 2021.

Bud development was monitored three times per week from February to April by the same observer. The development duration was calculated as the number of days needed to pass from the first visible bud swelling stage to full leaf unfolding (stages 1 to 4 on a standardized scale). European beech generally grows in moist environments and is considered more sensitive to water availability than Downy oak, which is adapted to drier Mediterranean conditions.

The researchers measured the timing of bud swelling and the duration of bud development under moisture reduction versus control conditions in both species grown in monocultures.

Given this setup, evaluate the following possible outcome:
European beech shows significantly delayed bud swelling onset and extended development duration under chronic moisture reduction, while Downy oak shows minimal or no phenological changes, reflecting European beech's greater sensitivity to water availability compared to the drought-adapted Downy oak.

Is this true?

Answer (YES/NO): NO